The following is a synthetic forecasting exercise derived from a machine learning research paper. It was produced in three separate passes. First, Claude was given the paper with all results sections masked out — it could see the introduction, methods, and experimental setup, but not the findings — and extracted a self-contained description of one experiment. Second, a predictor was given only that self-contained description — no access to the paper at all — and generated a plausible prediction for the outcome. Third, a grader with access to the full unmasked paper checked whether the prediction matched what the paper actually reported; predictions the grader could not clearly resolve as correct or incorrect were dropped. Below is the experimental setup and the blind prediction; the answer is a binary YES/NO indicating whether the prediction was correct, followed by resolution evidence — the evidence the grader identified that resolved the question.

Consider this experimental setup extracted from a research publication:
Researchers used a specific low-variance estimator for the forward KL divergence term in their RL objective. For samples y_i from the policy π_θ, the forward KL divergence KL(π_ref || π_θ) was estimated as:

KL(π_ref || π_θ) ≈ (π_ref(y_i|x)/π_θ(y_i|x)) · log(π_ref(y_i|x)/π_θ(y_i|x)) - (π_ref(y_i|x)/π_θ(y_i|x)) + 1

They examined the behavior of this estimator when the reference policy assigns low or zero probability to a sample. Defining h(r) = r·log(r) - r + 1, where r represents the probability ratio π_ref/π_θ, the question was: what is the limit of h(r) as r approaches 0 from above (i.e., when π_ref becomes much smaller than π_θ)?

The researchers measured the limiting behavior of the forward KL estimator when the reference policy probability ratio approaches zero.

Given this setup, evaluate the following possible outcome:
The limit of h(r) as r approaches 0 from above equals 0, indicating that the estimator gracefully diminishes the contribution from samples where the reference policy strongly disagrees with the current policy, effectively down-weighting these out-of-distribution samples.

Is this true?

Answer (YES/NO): NO